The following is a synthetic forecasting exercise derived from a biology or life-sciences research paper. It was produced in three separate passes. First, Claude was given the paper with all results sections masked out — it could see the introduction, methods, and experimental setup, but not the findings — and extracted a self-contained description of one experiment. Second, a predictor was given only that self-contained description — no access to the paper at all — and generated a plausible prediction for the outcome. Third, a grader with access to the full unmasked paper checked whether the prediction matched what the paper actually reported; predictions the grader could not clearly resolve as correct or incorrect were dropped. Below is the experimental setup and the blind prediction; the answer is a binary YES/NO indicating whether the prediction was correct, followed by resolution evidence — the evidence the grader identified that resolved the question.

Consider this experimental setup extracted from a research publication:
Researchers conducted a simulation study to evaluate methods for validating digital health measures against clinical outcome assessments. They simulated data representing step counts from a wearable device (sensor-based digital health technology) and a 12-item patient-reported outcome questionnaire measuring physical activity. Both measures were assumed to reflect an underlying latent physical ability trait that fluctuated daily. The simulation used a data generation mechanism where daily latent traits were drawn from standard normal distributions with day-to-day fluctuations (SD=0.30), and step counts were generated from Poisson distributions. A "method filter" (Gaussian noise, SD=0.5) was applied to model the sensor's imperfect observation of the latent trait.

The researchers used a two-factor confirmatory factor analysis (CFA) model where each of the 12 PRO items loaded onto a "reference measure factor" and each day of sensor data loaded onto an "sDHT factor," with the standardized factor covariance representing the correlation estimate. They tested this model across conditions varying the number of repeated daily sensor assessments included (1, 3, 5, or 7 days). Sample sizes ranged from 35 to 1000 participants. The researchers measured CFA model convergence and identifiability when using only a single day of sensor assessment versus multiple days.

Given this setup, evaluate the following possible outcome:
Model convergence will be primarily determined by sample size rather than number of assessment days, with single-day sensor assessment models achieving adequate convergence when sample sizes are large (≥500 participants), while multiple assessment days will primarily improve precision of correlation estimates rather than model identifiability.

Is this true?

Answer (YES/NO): NO